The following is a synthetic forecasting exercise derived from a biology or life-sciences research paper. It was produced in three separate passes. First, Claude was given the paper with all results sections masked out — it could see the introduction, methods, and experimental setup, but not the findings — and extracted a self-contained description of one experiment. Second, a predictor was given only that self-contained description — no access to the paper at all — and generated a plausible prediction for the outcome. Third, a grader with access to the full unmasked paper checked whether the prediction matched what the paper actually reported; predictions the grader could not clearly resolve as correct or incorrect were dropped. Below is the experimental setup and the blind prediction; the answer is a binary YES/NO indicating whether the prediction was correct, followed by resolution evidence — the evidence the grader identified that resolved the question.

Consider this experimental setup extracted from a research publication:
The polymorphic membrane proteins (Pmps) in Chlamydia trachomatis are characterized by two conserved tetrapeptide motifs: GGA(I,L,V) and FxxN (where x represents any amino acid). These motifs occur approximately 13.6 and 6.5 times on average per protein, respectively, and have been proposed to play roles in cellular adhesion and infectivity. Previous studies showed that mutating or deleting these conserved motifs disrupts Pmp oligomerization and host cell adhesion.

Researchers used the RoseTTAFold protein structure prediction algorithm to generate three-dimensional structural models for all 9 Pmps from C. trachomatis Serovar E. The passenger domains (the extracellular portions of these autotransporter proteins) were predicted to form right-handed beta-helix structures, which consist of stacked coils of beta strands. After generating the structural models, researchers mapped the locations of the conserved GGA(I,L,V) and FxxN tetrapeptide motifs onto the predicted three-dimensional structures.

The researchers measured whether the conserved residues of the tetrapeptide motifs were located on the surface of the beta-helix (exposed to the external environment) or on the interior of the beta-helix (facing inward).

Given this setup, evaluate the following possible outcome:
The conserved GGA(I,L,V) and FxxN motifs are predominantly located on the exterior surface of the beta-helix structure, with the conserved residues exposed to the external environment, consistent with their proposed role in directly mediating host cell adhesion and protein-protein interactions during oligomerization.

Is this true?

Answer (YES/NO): NO